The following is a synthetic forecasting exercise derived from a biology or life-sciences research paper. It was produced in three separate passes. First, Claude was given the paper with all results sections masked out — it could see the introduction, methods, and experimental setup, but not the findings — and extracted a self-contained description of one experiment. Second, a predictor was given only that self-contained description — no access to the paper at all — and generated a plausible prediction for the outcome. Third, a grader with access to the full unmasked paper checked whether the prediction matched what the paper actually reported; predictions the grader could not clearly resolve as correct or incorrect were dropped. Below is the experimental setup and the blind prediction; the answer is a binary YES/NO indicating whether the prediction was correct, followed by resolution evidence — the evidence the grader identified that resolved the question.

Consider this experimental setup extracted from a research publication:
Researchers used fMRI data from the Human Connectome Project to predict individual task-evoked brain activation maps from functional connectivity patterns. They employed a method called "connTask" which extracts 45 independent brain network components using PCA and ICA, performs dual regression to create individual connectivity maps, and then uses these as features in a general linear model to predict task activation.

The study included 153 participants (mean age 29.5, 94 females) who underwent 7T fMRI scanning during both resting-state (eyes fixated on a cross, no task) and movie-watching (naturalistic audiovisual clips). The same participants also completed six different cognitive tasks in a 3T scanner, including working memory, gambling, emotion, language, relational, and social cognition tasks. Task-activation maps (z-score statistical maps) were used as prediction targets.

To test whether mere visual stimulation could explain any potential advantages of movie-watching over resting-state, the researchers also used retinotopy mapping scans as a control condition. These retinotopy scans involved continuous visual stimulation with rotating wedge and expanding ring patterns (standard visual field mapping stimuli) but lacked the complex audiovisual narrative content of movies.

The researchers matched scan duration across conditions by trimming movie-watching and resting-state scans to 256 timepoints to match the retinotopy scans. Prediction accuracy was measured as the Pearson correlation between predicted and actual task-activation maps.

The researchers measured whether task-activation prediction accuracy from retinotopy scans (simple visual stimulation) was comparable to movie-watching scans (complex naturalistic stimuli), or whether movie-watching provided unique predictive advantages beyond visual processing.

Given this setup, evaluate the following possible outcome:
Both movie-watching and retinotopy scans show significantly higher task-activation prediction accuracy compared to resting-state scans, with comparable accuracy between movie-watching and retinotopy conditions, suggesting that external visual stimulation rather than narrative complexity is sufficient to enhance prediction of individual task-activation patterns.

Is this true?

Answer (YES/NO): NO